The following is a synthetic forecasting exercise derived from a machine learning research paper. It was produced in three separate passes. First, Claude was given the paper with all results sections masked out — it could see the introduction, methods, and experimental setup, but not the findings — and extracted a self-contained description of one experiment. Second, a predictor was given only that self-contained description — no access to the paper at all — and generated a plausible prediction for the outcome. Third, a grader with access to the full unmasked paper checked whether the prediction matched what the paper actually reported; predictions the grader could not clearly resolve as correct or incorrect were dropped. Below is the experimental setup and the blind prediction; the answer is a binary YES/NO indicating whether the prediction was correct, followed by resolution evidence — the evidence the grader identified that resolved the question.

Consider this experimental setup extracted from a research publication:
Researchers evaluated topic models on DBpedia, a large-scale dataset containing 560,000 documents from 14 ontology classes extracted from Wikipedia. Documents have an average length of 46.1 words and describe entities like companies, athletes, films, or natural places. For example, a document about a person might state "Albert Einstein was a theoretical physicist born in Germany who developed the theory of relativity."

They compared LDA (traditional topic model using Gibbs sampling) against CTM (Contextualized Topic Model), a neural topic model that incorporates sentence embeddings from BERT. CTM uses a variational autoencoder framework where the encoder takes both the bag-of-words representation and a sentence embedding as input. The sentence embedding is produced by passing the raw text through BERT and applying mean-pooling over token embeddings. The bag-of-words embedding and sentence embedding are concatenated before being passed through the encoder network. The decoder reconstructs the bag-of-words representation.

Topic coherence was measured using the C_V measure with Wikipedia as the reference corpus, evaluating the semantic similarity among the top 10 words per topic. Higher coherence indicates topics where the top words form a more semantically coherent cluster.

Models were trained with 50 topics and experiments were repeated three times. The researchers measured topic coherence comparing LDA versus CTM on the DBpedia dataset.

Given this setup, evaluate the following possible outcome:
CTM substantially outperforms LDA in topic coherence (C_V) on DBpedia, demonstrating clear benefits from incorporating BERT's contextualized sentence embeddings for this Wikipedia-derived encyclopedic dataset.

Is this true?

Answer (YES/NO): NO